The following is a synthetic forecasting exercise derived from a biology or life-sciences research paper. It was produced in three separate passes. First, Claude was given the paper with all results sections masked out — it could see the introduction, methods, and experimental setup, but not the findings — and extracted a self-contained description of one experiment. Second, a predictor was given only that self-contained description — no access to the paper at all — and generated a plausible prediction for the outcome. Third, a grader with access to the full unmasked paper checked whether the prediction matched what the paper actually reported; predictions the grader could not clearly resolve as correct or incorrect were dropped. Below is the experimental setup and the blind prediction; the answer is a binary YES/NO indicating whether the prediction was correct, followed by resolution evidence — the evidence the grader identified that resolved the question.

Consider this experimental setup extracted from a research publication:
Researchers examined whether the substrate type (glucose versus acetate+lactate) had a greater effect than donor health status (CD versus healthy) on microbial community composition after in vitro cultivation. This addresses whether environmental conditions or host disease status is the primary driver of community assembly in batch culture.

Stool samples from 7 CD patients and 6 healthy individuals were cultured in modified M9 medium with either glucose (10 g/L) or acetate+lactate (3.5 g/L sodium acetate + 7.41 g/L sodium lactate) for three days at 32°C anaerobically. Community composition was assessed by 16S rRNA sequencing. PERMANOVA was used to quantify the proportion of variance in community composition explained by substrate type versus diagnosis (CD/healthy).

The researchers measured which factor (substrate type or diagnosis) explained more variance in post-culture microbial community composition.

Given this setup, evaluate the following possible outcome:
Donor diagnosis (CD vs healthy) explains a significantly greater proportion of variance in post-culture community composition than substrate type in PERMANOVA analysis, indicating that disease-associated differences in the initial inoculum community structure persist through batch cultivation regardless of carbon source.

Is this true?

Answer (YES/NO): NO